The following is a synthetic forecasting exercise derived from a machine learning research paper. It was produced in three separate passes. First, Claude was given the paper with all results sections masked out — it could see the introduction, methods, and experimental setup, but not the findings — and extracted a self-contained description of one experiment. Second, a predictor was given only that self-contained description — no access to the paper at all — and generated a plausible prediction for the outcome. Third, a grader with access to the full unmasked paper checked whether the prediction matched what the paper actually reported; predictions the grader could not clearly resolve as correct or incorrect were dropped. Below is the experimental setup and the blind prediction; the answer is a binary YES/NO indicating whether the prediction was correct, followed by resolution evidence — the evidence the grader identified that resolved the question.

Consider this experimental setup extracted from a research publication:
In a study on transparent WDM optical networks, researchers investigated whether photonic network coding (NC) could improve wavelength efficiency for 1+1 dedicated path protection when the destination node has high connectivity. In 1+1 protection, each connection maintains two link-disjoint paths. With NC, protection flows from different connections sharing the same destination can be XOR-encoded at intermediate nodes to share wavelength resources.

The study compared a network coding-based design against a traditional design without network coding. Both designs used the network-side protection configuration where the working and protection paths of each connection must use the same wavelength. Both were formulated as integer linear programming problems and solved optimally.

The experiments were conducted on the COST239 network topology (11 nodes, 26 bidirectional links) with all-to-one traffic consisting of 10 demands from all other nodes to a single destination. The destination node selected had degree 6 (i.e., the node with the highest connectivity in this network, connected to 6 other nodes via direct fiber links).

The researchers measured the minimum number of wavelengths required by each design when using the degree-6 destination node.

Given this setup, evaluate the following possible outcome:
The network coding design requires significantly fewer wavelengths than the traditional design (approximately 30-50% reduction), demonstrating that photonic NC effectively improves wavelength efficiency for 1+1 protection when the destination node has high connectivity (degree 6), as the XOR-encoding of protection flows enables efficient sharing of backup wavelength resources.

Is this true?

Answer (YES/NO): NO